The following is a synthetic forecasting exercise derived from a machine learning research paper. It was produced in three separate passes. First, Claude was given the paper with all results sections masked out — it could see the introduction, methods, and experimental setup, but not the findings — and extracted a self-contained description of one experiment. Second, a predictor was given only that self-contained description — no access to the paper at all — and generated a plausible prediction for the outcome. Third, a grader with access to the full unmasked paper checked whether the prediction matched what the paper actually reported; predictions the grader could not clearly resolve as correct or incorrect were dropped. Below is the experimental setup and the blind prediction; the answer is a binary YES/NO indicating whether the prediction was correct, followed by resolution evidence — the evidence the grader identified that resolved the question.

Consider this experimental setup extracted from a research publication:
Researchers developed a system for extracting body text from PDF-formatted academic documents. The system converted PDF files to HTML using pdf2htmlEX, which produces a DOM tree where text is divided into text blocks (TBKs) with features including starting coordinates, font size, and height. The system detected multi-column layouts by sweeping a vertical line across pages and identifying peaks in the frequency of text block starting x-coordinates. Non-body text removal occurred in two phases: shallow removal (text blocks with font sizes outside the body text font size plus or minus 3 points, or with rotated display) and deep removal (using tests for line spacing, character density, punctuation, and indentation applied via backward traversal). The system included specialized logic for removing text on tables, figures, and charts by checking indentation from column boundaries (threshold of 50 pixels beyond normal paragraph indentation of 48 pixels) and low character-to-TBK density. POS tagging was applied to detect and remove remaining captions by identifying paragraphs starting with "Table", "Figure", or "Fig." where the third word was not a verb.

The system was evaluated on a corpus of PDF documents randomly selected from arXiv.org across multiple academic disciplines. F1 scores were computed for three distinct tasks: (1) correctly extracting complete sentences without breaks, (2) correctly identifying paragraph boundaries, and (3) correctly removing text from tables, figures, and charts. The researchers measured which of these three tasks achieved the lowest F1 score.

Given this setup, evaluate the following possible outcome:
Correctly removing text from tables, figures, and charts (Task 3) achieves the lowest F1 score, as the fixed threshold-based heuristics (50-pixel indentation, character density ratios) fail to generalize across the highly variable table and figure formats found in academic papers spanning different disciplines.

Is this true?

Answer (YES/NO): NO